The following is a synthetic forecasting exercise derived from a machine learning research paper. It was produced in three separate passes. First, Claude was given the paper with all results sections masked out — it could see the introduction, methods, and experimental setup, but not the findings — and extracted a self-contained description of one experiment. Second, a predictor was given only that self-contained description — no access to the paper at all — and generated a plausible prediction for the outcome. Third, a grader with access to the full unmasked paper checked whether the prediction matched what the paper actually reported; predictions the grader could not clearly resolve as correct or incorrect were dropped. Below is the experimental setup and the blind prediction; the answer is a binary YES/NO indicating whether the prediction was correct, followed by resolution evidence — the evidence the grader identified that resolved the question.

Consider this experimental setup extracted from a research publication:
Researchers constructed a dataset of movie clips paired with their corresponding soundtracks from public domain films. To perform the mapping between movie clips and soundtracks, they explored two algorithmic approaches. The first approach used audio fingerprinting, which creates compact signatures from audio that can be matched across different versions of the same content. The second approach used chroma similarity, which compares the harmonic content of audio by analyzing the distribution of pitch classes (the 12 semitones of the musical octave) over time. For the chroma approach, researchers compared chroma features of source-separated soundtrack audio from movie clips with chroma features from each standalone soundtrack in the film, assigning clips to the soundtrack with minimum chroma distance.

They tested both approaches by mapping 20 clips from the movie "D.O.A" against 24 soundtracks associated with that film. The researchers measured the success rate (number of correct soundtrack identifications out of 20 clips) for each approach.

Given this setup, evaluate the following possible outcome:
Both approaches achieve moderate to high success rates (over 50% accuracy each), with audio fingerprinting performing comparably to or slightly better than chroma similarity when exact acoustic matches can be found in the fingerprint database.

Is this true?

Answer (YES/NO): NO